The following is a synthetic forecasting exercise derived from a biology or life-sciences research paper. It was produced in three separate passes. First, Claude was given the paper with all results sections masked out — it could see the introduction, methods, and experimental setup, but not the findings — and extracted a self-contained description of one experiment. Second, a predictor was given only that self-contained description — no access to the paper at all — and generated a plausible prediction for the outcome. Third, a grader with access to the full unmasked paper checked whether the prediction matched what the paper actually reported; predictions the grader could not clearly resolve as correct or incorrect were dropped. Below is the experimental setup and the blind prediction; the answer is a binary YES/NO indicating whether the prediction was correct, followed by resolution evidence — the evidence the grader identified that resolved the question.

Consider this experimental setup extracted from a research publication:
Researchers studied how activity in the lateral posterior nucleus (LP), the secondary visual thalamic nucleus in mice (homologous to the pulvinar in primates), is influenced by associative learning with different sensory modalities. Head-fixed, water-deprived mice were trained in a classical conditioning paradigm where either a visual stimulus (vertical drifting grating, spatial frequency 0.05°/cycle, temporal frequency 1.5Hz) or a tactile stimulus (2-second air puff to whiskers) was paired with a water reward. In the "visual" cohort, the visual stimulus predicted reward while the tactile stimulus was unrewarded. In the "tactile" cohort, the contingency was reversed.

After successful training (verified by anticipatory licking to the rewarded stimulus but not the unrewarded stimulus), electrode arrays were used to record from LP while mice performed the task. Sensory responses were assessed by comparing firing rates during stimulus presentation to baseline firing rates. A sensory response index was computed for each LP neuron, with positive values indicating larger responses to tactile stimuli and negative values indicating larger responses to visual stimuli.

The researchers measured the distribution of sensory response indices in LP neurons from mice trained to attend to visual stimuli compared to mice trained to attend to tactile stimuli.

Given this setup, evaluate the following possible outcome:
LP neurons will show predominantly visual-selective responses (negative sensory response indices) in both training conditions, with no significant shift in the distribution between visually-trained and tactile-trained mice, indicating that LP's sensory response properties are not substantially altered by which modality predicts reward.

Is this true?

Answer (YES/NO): NO